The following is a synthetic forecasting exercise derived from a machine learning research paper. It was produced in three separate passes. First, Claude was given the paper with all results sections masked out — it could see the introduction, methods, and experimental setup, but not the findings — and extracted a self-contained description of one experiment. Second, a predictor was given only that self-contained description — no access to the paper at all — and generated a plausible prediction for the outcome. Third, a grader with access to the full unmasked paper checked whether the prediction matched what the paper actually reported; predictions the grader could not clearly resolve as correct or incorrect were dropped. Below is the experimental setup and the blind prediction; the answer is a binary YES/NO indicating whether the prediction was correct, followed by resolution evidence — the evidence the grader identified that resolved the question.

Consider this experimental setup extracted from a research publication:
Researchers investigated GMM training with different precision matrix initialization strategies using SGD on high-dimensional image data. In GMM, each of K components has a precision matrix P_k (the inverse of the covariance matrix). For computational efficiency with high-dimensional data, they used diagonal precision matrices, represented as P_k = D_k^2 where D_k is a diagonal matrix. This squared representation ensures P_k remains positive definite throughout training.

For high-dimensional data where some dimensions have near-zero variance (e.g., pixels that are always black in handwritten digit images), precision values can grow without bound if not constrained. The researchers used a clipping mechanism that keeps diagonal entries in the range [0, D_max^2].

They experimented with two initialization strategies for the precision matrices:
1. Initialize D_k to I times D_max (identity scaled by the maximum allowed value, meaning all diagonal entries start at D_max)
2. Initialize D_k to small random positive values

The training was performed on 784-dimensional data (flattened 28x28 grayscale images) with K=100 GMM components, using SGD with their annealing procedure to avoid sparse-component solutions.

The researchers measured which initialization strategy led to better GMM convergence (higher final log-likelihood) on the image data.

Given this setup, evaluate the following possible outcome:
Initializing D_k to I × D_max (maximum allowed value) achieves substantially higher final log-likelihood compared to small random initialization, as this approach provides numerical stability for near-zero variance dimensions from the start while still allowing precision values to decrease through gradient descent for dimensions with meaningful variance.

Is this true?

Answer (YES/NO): YES